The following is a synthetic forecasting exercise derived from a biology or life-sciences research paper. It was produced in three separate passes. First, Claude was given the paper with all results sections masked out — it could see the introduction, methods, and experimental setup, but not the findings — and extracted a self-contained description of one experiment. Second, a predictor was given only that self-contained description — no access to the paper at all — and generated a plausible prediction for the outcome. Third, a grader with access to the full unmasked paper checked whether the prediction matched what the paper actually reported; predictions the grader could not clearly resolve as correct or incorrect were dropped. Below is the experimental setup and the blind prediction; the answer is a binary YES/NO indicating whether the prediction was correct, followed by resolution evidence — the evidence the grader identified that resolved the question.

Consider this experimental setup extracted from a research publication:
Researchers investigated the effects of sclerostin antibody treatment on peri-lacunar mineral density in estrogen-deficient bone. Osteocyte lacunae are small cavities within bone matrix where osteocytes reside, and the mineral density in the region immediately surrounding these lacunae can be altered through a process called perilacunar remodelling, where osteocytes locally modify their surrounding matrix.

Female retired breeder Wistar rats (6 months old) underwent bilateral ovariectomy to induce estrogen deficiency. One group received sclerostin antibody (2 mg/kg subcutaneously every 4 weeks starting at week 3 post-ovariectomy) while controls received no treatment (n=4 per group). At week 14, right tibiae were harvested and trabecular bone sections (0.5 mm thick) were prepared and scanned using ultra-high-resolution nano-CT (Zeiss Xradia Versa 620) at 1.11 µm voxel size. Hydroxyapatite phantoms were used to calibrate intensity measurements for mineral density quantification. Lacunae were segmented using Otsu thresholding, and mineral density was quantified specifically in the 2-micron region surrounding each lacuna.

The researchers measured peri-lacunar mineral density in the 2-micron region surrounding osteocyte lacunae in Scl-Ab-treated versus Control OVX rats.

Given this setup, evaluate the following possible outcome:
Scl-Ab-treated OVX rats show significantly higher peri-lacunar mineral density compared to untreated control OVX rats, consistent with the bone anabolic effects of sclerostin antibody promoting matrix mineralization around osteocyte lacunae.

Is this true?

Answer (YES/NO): NO